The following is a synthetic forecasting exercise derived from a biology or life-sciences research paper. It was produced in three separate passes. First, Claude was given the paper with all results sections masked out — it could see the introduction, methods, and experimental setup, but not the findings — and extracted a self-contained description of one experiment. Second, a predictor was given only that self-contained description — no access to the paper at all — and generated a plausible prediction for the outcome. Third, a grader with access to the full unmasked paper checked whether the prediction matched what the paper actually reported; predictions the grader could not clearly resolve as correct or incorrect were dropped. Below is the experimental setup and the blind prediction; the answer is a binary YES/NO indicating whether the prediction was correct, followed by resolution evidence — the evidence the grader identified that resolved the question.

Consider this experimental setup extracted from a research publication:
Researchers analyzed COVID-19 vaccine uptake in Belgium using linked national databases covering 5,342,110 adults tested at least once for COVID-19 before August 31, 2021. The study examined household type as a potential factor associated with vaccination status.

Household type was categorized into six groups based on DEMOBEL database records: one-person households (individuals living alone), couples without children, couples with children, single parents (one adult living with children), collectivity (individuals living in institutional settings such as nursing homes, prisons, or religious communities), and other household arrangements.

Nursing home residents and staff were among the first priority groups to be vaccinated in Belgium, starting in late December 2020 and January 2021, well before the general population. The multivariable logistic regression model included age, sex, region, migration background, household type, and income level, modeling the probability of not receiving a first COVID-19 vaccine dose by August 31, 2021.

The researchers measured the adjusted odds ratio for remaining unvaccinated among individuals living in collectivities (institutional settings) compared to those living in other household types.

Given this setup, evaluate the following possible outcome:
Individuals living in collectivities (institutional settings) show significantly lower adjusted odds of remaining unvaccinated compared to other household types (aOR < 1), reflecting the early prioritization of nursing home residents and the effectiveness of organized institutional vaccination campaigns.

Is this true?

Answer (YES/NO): YES